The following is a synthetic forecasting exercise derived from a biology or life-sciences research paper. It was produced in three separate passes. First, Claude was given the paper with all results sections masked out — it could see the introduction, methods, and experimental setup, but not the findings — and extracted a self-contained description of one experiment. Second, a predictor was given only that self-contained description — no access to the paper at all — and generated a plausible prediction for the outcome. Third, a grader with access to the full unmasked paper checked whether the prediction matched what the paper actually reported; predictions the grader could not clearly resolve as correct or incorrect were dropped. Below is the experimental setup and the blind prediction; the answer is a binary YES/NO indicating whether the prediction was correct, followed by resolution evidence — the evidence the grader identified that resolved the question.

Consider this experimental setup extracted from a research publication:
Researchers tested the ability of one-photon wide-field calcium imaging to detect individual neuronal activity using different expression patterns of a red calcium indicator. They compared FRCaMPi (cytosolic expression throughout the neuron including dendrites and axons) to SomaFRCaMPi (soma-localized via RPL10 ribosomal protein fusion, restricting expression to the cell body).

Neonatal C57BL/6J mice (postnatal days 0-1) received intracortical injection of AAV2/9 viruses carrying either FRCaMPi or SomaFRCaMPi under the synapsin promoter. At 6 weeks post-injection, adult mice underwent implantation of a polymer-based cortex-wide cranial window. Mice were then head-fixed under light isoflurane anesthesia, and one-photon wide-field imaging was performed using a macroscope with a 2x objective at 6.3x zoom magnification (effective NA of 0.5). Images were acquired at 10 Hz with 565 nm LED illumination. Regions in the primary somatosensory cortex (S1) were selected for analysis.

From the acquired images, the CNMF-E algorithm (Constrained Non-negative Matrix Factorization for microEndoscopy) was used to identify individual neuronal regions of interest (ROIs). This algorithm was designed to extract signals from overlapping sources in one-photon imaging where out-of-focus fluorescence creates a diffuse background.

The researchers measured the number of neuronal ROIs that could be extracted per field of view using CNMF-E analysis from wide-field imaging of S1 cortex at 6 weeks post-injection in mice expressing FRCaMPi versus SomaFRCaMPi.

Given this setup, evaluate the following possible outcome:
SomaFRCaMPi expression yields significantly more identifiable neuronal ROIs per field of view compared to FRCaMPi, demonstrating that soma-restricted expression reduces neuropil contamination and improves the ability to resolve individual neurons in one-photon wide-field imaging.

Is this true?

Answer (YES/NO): YES